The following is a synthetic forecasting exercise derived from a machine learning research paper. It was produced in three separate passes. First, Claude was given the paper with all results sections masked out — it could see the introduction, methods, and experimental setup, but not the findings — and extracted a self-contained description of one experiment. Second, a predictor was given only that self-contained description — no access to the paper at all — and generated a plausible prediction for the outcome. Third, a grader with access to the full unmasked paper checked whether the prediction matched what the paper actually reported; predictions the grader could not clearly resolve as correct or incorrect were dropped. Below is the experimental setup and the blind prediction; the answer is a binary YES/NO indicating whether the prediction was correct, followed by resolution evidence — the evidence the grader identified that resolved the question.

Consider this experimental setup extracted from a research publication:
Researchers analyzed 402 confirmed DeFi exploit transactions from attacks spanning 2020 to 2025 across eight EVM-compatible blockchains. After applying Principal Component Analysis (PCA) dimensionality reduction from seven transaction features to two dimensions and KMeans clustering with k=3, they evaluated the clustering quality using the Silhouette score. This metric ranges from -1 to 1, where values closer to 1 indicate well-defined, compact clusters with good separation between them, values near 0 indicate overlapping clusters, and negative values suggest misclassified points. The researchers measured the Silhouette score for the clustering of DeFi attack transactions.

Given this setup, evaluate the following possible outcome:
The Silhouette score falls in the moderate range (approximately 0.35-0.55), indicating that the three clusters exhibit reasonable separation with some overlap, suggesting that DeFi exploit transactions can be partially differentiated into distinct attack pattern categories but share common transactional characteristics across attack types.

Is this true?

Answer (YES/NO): NO